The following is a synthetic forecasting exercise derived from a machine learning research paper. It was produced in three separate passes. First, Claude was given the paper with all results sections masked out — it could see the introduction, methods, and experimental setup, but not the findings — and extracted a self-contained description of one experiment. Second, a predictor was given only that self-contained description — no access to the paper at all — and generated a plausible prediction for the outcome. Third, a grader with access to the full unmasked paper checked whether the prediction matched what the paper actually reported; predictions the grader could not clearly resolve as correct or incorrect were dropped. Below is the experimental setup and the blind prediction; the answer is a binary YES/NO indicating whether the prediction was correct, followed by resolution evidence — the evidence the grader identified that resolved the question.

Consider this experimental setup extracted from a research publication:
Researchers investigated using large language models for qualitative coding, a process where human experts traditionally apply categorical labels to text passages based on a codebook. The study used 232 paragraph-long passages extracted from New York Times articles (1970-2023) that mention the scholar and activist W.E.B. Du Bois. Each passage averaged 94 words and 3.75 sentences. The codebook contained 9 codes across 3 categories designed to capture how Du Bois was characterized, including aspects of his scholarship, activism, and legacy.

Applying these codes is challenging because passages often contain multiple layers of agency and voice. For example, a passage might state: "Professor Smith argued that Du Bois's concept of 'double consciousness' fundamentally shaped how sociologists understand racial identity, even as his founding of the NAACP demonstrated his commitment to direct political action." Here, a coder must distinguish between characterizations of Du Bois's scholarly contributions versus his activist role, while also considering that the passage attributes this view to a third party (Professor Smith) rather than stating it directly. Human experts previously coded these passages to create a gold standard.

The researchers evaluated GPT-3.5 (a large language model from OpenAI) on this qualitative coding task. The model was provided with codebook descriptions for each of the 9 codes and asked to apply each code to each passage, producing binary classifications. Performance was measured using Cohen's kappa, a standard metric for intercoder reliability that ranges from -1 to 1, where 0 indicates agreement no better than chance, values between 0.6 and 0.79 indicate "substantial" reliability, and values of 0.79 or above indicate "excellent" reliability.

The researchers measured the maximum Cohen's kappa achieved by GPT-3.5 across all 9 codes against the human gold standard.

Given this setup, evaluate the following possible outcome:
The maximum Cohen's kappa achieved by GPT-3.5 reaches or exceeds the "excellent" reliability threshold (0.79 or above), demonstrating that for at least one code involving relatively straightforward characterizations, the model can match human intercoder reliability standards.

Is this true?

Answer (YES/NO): NO